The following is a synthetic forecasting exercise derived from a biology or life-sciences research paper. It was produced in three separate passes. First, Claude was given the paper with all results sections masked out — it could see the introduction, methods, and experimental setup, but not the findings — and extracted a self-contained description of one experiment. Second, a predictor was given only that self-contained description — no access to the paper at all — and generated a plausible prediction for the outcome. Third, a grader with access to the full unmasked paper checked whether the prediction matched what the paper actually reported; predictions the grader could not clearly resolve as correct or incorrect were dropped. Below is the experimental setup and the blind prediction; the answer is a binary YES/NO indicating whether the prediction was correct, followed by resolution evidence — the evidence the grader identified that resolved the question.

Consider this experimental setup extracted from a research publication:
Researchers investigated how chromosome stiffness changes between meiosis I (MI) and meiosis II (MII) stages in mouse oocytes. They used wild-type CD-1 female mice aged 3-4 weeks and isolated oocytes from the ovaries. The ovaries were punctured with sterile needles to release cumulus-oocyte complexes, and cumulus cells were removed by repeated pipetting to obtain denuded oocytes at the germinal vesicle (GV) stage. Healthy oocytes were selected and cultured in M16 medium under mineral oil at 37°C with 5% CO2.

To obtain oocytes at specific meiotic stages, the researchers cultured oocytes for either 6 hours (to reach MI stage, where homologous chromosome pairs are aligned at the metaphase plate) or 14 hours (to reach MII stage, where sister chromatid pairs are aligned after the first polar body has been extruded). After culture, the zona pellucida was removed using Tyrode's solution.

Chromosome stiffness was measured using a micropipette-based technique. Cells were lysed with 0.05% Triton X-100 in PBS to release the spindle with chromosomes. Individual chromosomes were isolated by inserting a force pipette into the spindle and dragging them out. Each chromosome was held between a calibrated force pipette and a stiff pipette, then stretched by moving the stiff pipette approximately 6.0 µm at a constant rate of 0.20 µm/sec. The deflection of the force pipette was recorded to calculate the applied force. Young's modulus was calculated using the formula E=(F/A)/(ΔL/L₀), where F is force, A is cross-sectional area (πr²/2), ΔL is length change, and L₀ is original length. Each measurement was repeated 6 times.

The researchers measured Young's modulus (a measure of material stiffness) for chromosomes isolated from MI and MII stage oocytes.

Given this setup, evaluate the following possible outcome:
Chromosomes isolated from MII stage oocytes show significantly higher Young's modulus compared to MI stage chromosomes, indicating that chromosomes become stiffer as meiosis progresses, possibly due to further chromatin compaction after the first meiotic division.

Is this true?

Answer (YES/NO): NO